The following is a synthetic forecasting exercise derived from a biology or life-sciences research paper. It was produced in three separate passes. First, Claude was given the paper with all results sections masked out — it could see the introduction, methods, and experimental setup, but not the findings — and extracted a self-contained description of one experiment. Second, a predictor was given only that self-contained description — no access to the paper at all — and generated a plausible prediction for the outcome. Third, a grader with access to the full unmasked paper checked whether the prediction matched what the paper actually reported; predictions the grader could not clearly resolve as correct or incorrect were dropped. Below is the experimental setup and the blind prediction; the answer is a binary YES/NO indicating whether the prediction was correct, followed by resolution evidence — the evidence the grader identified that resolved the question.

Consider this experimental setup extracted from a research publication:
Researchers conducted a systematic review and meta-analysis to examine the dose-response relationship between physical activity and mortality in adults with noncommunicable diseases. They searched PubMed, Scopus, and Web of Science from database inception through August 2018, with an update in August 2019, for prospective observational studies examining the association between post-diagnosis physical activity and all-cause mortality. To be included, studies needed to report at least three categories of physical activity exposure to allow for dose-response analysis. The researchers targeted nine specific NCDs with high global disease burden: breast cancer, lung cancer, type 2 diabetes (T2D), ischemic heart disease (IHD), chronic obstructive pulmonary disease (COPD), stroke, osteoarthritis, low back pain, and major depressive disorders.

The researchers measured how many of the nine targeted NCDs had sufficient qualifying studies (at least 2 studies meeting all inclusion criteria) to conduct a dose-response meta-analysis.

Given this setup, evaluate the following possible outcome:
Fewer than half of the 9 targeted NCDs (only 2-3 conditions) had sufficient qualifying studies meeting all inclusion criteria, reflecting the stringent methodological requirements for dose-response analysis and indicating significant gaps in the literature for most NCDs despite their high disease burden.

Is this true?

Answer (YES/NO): NO